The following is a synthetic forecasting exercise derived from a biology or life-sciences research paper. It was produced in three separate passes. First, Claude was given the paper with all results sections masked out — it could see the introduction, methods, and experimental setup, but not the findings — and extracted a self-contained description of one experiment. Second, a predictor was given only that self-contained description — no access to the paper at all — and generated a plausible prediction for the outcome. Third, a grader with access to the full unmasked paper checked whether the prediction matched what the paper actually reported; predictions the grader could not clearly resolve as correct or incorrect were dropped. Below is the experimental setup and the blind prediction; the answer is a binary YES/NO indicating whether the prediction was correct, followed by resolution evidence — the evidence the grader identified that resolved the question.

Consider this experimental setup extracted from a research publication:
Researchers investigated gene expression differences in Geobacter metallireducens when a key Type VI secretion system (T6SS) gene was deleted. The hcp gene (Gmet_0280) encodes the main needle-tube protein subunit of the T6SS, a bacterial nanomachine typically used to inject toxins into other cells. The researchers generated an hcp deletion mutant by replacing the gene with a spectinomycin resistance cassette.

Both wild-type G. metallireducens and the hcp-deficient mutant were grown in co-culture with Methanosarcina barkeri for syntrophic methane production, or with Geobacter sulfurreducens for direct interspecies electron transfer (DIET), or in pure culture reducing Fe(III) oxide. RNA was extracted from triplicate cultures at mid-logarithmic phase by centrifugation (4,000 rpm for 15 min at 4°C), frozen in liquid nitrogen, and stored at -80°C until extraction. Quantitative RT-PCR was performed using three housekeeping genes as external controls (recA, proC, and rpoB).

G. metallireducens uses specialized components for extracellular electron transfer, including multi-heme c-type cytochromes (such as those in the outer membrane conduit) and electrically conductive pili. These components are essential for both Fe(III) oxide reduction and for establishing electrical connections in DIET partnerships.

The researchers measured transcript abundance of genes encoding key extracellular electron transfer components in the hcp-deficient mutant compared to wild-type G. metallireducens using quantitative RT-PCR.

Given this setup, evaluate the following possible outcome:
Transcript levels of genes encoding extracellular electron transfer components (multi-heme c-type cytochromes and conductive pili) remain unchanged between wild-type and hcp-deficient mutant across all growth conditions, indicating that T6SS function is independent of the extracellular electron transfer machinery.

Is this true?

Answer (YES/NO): NO